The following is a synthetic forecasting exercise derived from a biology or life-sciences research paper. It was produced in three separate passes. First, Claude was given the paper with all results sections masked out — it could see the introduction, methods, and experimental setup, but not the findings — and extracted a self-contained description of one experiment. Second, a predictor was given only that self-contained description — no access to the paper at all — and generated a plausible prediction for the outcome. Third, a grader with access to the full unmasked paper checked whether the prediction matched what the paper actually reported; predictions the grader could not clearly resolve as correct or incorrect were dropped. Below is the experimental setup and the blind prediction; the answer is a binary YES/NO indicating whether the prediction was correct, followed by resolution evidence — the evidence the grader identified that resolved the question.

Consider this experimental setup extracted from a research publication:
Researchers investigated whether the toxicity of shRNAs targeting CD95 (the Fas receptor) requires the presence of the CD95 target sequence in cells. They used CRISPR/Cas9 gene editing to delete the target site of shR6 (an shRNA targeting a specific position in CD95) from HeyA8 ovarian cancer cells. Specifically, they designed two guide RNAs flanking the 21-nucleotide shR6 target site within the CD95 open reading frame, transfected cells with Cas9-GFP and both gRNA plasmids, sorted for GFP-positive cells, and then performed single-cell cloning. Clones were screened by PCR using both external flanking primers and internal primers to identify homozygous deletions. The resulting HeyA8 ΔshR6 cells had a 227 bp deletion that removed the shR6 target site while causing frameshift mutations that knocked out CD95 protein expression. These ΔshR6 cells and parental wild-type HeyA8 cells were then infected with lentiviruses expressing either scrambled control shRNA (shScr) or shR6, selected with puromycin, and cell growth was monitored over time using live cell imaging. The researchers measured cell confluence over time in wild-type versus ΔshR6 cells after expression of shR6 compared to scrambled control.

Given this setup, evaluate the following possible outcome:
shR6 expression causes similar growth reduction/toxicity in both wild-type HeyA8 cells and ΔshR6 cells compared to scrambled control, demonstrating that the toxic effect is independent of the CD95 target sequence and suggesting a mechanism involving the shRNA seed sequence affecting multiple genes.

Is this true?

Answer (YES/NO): YES